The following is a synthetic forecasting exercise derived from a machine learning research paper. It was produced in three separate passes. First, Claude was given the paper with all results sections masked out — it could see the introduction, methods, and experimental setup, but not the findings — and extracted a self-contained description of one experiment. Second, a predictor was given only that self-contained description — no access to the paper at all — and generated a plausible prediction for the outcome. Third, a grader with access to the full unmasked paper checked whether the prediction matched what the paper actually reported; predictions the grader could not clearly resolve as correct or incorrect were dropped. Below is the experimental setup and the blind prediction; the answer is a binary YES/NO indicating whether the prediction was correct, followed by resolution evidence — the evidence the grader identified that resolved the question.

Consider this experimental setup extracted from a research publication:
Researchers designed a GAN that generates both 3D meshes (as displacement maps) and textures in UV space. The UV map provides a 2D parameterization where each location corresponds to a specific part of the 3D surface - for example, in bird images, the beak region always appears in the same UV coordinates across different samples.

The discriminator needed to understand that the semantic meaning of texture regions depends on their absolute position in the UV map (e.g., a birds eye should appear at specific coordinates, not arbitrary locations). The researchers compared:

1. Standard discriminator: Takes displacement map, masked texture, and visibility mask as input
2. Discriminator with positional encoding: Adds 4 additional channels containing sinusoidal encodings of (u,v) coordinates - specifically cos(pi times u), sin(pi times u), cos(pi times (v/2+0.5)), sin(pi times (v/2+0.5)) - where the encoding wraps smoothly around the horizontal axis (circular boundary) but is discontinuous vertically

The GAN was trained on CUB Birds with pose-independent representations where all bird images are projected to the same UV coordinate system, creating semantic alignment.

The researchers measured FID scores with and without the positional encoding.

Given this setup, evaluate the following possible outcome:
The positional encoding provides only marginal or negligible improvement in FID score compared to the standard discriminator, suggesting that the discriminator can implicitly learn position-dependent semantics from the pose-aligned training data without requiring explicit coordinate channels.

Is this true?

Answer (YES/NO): NO